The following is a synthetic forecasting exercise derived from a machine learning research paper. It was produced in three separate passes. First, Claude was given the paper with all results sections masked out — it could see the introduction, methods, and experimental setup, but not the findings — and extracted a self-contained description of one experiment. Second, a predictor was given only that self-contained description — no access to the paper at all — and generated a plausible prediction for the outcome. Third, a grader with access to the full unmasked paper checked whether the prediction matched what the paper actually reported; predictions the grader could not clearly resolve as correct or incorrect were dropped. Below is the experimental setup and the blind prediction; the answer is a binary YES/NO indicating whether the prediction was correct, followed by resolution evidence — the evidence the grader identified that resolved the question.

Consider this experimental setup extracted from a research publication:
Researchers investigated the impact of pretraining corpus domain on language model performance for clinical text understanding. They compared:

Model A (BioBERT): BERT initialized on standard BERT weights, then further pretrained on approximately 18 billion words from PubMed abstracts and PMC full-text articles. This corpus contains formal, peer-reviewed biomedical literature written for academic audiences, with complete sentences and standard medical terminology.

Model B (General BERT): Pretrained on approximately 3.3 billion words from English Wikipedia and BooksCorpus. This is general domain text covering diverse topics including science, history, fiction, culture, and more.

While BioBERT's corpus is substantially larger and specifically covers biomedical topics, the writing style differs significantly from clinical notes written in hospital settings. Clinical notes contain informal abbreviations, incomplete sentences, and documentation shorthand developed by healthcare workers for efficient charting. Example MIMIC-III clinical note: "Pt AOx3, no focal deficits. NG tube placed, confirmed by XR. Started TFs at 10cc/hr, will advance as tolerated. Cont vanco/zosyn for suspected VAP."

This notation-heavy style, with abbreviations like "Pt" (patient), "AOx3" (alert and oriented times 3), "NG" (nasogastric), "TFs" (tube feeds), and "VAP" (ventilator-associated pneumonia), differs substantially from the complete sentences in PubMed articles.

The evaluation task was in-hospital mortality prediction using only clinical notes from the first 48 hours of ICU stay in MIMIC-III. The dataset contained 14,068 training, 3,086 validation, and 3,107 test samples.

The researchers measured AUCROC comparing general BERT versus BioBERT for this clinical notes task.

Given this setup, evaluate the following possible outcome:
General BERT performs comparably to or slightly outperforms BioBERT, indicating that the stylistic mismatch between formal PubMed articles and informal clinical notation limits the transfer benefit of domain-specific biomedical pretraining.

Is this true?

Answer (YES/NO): NO